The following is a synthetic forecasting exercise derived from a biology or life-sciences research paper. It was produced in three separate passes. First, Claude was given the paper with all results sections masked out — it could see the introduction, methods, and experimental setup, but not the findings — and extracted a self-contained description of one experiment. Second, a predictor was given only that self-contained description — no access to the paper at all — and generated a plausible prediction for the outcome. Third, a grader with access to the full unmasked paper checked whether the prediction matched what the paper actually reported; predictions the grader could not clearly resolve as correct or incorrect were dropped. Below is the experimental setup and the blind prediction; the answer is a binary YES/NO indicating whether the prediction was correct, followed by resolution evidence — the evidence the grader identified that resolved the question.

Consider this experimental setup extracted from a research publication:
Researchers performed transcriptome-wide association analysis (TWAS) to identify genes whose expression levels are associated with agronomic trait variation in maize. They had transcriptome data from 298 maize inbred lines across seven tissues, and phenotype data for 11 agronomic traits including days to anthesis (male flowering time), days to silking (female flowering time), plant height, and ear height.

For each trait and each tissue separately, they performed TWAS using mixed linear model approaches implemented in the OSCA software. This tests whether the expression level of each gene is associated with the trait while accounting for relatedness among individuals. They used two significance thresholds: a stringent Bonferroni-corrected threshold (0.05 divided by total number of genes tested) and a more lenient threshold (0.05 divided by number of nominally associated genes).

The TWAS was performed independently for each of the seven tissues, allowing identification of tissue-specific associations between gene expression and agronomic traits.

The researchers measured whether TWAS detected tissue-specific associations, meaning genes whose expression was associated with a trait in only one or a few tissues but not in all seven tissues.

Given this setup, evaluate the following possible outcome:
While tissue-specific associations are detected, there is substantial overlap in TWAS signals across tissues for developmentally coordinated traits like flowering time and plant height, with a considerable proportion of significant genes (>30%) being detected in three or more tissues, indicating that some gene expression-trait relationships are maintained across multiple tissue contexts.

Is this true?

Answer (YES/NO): NO